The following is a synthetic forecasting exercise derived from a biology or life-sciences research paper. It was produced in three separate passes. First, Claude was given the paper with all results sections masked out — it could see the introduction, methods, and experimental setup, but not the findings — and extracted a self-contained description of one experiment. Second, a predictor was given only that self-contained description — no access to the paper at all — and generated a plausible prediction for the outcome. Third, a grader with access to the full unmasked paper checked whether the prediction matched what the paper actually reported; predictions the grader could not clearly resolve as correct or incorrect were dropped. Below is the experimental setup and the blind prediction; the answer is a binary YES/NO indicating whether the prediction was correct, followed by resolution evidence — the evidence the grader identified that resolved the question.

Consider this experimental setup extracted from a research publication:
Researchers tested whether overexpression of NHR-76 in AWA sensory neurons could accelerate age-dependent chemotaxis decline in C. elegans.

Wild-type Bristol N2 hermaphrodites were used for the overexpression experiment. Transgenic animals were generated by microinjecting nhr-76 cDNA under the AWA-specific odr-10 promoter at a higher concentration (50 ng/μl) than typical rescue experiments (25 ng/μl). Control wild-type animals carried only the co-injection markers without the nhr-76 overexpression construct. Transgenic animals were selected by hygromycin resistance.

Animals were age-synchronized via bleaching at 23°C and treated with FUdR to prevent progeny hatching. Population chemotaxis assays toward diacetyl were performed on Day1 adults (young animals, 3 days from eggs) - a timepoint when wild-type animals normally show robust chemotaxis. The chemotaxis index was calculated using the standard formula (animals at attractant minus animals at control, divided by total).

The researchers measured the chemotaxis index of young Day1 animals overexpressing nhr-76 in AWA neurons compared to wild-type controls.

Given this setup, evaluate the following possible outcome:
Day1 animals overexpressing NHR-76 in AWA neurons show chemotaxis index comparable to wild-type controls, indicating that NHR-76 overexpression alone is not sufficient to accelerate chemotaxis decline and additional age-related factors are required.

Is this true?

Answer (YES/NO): YES